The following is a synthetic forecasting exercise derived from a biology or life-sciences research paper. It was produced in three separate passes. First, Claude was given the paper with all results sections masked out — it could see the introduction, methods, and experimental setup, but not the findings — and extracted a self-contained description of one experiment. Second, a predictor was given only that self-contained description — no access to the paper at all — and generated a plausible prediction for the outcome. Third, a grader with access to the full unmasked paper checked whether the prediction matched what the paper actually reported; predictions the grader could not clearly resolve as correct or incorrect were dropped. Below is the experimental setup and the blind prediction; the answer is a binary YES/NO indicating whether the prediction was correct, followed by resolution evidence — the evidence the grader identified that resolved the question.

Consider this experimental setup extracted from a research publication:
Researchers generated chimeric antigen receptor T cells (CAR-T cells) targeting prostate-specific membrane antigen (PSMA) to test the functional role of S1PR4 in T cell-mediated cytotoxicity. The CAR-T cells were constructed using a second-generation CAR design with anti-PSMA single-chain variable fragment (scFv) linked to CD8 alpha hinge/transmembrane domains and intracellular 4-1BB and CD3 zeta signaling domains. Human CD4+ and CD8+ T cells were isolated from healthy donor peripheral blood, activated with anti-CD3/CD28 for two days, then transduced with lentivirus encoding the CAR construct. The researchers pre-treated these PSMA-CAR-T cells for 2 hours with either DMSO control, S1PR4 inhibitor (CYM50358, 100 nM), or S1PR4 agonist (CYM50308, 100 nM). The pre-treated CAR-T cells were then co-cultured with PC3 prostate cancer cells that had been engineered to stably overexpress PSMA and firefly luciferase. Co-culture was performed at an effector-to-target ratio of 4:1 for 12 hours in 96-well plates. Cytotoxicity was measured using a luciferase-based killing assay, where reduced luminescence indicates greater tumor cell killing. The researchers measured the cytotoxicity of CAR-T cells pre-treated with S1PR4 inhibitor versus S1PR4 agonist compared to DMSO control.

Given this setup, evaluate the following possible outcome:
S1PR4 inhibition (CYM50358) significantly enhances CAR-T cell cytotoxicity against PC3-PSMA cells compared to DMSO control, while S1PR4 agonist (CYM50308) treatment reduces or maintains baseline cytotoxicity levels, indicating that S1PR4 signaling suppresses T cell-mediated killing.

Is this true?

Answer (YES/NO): NO